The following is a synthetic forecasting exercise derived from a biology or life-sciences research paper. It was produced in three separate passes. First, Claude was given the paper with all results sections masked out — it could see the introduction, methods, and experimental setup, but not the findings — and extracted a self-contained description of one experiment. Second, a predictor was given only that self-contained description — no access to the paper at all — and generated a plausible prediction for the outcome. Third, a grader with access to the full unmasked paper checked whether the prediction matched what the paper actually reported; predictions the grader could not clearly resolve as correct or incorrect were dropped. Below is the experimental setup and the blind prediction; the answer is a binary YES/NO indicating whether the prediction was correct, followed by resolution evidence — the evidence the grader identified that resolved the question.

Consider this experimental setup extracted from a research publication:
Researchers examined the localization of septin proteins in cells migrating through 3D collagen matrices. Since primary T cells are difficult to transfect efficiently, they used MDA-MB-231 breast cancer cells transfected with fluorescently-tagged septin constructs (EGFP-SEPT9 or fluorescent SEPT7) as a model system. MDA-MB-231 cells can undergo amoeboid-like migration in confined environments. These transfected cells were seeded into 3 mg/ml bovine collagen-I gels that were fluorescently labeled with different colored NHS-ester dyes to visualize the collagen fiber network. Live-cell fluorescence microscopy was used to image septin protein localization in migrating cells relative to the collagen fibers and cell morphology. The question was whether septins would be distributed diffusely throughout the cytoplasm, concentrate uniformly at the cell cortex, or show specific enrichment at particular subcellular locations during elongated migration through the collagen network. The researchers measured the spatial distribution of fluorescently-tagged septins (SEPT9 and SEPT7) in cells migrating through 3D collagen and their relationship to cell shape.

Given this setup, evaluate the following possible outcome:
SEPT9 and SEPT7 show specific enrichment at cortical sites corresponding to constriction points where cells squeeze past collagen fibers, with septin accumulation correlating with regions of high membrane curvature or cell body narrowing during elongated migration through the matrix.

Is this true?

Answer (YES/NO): NO